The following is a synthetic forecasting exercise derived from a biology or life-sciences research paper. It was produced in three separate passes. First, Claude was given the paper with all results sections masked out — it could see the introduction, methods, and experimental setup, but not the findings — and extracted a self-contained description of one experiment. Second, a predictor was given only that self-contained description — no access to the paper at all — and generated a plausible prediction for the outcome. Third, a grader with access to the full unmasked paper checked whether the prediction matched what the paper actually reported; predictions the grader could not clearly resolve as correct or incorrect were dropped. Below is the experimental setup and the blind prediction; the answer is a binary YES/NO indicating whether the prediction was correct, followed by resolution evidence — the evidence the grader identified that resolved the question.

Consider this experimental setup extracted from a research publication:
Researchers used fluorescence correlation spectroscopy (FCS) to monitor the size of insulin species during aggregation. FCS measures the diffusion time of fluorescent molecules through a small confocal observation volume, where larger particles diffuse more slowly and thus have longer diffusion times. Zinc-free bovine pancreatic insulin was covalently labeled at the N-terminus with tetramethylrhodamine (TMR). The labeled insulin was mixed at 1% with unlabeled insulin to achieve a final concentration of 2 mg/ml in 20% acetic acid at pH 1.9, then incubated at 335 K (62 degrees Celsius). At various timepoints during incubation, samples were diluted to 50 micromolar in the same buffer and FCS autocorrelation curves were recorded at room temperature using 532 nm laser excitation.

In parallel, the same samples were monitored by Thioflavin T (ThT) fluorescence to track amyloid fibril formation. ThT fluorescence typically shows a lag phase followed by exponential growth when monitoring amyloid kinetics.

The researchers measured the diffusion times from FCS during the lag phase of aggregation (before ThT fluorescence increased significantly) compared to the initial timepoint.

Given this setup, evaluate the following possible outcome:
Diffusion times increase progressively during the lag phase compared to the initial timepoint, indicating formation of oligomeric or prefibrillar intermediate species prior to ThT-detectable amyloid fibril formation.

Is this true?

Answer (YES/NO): NO